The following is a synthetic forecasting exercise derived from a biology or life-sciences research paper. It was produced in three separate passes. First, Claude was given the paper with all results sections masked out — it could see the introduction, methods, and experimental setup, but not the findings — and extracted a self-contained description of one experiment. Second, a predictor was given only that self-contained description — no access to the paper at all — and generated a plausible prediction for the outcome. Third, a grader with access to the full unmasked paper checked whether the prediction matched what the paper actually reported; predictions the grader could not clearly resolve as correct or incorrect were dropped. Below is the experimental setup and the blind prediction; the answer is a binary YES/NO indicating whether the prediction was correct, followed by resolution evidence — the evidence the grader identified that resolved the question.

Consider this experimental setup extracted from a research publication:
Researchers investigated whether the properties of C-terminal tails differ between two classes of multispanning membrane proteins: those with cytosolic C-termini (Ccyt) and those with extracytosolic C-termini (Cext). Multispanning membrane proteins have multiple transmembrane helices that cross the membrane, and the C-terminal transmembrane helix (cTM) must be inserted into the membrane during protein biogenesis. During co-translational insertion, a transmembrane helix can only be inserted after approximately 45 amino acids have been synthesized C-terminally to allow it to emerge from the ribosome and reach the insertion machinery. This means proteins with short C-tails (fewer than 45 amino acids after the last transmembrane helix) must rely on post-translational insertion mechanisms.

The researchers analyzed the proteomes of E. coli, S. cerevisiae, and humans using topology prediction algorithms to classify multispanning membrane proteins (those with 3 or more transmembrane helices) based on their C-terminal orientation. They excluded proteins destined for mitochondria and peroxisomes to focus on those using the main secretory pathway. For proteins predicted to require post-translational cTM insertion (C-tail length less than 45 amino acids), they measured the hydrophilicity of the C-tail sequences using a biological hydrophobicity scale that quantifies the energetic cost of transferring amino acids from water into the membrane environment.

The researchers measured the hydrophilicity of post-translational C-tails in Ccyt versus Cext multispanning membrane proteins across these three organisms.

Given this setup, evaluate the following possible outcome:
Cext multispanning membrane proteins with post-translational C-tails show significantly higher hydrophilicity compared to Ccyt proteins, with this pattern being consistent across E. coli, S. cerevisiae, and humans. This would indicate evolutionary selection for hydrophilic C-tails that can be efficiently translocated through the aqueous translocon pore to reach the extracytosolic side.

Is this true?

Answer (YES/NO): NO